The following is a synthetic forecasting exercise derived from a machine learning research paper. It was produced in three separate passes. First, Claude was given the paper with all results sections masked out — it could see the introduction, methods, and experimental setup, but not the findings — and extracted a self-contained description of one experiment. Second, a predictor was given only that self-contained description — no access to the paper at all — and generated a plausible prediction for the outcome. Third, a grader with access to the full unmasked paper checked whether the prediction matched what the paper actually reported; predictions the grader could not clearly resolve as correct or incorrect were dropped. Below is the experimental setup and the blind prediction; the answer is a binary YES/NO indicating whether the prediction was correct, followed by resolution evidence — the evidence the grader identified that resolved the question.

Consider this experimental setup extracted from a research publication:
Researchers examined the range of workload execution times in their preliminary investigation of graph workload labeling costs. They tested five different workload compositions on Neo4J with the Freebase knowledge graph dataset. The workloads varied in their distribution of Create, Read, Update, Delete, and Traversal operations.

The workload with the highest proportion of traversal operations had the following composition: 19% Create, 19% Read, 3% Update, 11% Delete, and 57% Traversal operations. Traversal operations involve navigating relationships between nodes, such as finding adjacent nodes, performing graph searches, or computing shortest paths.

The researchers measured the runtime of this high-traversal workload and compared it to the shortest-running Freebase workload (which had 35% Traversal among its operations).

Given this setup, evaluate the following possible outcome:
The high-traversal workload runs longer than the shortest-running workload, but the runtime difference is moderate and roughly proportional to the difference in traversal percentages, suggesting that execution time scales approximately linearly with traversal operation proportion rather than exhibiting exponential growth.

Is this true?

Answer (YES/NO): NO